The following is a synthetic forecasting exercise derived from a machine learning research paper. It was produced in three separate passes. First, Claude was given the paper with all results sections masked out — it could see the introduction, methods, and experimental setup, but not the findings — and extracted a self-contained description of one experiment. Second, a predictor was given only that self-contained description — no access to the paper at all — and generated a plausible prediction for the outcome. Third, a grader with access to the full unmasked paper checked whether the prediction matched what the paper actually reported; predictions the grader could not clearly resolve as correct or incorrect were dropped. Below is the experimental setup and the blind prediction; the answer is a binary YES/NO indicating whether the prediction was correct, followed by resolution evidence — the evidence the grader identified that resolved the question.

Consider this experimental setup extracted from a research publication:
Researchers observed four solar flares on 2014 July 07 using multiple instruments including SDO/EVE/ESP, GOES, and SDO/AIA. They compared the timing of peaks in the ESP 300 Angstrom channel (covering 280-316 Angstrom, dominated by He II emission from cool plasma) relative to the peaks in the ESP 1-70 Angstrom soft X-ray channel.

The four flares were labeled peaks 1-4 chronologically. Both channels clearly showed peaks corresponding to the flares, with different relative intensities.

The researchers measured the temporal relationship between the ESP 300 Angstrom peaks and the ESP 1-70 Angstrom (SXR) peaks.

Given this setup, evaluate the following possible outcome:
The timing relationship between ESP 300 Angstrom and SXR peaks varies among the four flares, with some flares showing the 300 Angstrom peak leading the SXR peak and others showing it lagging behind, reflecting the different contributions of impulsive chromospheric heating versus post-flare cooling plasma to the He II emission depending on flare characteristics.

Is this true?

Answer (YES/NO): NO